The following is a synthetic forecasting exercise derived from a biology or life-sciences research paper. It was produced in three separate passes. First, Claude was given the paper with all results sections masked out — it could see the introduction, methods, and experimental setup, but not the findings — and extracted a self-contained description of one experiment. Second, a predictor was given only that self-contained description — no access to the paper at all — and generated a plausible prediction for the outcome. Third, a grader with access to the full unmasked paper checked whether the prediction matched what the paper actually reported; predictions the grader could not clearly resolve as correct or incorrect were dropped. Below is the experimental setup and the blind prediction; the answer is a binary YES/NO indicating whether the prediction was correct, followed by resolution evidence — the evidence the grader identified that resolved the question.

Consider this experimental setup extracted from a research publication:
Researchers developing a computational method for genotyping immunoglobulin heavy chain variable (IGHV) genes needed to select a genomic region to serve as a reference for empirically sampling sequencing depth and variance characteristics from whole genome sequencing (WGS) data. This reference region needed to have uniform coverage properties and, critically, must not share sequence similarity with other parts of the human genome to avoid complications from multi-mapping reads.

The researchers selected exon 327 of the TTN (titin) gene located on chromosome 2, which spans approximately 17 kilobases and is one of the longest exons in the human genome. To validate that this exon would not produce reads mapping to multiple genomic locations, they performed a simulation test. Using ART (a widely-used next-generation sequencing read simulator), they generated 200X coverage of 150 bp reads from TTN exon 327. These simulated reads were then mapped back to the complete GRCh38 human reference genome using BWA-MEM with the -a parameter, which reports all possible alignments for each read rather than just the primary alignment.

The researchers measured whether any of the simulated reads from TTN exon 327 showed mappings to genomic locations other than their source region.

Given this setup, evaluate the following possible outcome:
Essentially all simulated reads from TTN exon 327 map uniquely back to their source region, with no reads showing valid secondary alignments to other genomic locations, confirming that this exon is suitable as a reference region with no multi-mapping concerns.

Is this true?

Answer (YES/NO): YES